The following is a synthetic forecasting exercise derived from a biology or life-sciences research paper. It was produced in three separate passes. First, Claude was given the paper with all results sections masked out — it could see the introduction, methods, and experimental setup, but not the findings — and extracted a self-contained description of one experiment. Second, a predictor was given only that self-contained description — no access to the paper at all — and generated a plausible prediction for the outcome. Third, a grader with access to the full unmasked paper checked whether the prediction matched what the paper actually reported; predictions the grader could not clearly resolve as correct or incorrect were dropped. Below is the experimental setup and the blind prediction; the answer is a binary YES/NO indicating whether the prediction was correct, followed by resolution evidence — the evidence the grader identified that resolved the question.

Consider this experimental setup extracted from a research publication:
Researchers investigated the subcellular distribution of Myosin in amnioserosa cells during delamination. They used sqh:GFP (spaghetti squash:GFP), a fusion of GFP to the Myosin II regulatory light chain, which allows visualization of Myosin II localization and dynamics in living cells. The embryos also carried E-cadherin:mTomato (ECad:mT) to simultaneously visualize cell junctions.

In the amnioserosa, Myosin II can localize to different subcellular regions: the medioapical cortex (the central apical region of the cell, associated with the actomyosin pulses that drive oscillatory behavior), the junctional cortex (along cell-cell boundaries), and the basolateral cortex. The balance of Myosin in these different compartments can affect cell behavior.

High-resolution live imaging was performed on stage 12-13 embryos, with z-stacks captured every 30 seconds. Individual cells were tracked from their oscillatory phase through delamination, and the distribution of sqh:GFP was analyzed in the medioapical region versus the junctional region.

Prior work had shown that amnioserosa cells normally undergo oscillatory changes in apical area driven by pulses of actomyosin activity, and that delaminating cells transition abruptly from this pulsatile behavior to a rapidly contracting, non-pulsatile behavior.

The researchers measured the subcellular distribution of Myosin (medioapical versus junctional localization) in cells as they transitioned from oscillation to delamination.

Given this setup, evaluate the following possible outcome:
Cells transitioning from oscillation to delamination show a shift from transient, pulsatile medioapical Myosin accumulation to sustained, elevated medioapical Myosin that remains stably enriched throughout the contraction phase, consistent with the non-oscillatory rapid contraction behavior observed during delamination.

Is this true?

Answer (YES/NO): YES